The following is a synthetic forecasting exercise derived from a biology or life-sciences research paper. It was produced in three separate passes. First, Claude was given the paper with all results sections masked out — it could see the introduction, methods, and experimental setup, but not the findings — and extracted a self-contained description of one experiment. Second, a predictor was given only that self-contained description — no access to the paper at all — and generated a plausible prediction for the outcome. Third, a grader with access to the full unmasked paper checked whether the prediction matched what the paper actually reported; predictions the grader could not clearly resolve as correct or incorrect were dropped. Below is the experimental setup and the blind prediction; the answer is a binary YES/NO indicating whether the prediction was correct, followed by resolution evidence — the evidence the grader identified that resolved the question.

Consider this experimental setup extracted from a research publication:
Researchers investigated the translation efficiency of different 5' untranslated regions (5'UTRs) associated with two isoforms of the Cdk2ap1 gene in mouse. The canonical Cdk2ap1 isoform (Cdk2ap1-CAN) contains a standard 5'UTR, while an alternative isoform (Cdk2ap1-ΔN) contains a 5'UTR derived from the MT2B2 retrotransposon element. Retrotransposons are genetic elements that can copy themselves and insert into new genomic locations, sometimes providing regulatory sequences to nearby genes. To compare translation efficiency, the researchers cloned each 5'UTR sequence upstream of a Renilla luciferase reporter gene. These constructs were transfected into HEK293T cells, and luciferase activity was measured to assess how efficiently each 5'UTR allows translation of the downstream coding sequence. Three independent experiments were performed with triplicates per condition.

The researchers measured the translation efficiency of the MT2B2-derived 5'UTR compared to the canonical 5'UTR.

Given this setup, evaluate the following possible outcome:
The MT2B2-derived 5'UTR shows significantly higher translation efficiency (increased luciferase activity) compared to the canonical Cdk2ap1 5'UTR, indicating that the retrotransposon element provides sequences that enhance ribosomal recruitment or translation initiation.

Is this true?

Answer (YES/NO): YES